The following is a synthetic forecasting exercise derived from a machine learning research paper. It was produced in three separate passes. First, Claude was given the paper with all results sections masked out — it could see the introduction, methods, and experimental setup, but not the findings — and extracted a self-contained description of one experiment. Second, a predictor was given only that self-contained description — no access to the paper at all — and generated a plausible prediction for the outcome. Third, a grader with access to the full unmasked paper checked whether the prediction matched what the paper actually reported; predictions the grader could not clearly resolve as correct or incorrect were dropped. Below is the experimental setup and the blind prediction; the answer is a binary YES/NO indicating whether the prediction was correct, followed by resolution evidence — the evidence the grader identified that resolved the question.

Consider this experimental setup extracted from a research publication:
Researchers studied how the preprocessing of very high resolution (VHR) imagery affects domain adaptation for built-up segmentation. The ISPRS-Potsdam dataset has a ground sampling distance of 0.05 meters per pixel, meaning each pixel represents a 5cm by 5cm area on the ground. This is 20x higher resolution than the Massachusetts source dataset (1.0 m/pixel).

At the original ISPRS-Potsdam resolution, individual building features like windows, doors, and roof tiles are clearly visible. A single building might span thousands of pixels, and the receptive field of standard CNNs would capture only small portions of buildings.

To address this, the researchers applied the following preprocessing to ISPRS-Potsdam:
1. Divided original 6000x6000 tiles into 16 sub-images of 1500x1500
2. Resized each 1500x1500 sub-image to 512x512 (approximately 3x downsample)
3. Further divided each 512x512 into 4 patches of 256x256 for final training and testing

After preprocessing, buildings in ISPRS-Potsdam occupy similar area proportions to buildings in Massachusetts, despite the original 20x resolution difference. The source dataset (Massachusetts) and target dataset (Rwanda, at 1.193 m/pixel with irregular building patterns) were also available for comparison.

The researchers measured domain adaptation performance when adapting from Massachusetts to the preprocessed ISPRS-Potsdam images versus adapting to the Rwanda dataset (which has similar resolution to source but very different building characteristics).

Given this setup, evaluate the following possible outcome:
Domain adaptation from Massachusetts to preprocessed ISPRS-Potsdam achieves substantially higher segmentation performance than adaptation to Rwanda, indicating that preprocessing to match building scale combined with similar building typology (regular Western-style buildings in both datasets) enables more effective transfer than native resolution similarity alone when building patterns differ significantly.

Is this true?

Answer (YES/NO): YES